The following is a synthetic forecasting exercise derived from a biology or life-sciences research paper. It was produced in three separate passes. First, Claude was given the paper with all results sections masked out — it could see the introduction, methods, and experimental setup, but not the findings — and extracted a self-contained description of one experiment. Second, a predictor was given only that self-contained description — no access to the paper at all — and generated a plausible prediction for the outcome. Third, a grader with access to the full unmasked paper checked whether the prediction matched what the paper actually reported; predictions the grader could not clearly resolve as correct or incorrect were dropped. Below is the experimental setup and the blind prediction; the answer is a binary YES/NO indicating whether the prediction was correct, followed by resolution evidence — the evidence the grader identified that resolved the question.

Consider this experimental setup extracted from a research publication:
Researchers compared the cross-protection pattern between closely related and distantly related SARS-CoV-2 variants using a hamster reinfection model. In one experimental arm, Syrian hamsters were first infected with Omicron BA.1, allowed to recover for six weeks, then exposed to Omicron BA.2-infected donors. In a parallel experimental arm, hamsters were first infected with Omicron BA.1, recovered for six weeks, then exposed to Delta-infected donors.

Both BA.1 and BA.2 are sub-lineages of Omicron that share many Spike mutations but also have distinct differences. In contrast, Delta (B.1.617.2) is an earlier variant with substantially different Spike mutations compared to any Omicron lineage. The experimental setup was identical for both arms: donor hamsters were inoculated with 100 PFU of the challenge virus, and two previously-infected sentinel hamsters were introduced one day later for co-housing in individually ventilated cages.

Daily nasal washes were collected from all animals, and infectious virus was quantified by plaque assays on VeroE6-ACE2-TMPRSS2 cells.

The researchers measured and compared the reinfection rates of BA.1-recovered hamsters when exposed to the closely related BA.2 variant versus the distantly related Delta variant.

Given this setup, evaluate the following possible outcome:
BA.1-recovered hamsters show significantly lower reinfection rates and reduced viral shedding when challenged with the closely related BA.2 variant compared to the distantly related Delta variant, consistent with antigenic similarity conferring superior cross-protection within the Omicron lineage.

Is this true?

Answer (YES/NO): YES